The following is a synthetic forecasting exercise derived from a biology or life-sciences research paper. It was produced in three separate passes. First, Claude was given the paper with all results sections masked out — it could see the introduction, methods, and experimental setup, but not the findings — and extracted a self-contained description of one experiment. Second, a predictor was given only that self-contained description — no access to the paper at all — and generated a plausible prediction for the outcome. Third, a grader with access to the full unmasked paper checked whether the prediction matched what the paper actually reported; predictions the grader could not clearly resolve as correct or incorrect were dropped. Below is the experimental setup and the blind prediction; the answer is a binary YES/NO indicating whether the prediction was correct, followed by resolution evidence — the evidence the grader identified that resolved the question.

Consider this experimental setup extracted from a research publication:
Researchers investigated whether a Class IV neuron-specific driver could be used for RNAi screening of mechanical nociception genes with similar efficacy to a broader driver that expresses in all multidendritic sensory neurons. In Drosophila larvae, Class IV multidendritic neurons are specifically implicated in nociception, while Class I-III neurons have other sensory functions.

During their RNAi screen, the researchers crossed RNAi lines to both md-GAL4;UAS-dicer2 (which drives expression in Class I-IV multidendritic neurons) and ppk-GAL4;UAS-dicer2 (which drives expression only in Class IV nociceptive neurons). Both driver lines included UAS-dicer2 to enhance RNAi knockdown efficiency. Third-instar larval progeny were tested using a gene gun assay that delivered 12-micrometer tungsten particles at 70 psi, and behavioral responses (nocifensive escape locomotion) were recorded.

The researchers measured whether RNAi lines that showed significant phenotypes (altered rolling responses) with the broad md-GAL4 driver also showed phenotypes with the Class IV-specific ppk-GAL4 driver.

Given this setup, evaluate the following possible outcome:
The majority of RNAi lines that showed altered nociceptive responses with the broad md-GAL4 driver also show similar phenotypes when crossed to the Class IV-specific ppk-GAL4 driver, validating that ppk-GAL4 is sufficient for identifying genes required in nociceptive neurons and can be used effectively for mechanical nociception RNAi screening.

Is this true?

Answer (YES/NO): NO